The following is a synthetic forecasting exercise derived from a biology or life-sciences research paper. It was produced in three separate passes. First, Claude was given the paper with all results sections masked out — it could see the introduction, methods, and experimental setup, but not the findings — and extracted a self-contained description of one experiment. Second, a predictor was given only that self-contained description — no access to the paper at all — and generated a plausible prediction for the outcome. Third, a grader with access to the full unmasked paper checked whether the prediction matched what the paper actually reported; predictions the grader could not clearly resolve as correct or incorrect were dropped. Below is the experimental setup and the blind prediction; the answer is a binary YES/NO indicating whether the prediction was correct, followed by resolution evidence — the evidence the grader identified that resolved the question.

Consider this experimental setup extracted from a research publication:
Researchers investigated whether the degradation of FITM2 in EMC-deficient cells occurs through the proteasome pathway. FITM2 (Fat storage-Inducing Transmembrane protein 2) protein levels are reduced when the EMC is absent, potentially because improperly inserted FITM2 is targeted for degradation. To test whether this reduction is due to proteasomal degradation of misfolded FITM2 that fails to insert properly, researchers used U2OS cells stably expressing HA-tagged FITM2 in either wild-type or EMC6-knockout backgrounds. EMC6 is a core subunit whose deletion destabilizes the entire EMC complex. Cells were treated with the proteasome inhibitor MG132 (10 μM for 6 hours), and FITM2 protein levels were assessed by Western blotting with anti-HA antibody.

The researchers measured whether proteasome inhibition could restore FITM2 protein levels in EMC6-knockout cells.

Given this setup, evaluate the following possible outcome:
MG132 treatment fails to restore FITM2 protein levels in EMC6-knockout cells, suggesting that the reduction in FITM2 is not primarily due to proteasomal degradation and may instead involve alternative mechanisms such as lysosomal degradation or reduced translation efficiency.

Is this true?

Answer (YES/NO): NO